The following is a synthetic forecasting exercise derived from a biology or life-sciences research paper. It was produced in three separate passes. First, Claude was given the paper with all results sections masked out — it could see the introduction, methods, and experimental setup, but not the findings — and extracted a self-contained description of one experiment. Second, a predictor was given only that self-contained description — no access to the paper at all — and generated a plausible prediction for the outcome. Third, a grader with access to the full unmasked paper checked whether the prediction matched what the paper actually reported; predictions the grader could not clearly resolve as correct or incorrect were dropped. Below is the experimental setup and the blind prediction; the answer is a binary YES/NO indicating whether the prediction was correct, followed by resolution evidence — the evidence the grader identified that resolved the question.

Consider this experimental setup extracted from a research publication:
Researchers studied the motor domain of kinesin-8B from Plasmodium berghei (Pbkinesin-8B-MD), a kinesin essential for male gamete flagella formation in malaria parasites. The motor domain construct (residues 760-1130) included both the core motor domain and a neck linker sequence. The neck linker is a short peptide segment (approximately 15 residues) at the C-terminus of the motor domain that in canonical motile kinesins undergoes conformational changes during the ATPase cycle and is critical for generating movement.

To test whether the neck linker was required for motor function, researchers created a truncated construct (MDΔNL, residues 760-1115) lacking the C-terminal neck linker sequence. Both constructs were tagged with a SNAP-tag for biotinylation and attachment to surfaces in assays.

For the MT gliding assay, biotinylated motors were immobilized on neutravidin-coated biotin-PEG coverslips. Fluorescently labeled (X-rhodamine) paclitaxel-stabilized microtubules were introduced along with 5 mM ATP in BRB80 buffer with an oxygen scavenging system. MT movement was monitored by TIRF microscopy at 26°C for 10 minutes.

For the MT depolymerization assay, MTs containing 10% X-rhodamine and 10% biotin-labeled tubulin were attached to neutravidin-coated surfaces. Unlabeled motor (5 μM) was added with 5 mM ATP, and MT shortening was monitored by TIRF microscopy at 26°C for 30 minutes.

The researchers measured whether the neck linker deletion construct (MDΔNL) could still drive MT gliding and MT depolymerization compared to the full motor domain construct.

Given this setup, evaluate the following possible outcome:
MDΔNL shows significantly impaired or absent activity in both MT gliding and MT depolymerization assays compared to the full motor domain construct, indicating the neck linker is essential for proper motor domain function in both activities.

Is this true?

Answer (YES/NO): YES